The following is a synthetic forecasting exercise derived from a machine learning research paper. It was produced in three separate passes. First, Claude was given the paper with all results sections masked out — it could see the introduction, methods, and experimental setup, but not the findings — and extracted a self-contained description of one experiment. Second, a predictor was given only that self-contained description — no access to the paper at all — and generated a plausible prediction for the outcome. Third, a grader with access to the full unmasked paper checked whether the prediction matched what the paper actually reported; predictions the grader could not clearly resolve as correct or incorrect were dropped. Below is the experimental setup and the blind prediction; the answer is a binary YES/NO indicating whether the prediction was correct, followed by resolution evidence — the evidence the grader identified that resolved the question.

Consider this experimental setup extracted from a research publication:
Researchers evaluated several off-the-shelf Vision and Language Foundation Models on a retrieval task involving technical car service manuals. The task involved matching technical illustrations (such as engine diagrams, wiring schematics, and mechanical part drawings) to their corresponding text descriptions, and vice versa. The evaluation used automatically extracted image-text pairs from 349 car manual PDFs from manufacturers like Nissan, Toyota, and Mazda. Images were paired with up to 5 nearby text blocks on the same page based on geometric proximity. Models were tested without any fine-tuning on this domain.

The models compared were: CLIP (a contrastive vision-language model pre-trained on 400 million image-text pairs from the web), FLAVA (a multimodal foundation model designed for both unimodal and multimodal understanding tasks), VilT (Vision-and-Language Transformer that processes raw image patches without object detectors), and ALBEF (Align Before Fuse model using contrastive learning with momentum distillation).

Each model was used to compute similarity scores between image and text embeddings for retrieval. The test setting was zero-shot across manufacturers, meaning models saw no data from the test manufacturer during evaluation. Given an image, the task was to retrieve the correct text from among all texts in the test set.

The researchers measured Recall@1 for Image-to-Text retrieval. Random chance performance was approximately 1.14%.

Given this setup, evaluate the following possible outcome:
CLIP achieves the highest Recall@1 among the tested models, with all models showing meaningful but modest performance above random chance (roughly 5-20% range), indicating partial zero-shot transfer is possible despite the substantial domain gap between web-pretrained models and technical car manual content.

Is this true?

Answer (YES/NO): NO